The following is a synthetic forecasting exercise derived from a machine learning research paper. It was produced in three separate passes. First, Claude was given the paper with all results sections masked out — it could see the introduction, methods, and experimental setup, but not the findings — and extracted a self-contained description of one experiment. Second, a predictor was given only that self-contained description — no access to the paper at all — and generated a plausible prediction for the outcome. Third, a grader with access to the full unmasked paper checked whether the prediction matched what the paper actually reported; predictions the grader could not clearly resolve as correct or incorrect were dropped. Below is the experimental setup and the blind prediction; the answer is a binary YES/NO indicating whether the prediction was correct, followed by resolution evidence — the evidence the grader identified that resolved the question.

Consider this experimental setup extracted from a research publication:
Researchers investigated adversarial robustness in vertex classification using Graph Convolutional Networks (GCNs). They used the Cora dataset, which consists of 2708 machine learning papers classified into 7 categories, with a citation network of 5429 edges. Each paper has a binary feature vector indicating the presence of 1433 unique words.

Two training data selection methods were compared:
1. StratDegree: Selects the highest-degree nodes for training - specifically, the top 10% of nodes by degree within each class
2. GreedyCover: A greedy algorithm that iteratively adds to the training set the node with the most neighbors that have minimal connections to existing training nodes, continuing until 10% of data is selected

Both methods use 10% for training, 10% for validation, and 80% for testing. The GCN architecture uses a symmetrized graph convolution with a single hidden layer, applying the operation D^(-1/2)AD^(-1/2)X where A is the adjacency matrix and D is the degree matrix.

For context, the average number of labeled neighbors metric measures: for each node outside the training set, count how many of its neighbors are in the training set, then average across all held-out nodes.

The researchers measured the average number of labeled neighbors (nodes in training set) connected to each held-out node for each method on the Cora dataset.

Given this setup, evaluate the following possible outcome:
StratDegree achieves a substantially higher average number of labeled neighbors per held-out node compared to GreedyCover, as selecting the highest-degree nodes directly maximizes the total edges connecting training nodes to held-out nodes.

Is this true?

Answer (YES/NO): NO